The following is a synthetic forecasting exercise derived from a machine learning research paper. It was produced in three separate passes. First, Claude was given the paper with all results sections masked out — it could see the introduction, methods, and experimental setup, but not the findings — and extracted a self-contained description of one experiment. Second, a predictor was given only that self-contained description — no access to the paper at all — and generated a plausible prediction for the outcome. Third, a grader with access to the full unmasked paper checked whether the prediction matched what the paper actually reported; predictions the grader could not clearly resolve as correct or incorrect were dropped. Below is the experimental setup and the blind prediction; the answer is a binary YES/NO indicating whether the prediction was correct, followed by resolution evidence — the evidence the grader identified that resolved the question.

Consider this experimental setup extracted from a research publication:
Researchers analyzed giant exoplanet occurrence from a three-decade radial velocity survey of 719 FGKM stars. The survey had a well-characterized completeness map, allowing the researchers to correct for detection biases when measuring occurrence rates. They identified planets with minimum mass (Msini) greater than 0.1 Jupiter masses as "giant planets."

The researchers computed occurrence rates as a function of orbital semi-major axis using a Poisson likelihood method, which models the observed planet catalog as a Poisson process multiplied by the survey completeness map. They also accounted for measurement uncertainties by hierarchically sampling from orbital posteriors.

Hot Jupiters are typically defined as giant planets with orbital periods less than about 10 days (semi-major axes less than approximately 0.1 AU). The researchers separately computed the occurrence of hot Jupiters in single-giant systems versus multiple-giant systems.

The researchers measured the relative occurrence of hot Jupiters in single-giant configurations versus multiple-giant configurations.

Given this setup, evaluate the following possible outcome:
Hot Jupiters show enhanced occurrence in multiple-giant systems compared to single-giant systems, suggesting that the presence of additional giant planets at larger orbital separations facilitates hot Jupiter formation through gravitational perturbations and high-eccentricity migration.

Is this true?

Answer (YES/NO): NO